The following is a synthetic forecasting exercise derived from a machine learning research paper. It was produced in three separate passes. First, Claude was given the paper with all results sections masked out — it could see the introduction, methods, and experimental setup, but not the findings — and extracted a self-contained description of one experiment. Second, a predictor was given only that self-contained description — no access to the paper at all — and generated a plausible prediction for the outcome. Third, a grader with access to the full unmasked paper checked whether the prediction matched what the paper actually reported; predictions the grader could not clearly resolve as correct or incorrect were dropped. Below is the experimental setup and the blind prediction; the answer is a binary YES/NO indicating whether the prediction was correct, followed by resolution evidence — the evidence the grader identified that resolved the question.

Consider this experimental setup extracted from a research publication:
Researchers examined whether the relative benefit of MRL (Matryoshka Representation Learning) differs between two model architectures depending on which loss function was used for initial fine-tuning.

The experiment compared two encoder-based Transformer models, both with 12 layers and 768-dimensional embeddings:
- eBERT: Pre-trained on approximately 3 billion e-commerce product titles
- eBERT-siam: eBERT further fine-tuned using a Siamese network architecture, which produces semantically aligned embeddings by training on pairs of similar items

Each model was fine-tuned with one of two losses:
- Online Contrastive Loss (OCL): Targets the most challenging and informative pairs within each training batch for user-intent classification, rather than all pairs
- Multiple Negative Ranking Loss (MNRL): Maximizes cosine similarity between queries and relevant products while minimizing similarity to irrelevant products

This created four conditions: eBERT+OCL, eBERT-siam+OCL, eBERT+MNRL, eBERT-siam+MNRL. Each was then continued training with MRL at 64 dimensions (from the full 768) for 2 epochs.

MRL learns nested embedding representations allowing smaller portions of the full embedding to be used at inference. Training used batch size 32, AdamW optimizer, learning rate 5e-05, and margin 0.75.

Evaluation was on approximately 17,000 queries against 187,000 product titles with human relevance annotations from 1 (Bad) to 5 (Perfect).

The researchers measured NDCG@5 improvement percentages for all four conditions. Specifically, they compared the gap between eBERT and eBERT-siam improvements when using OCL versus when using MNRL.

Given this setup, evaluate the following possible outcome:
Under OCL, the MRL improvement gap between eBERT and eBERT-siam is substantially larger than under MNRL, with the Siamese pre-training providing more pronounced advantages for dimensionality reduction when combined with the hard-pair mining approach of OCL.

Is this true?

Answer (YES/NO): NO